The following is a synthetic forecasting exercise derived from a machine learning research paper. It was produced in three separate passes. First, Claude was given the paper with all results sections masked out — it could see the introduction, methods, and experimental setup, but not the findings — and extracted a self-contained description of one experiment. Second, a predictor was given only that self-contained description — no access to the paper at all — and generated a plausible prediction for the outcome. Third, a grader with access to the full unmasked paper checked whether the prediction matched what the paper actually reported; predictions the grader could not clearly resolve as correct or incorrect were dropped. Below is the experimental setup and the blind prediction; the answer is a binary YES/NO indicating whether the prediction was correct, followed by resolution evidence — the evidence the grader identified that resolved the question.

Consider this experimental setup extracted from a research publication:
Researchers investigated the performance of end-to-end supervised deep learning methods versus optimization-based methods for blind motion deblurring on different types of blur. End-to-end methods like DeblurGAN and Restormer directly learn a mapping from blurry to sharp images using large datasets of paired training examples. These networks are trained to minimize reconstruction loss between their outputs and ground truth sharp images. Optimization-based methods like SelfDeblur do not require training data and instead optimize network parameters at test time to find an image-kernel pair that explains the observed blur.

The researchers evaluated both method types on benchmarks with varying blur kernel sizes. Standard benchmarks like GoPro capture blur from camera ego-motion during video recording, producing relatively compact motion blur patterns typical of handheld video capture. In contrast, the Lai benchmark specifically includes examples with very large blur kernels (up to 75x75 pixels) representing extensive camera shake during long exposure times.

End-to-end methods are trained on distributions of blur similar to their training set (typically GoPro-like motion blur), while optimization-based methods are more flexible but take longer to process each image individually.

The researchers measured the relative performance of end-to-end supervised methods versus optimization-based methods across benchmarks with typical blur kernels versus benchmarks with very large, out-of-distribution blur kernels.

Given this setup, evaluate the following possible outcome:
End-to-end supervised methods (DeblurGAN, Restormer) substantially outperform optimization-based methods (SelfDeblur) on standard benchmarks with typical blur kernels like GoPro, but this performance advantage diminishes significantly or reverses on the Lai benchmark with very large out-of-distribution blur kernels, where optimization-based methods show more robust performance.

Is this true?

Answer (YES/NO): YES